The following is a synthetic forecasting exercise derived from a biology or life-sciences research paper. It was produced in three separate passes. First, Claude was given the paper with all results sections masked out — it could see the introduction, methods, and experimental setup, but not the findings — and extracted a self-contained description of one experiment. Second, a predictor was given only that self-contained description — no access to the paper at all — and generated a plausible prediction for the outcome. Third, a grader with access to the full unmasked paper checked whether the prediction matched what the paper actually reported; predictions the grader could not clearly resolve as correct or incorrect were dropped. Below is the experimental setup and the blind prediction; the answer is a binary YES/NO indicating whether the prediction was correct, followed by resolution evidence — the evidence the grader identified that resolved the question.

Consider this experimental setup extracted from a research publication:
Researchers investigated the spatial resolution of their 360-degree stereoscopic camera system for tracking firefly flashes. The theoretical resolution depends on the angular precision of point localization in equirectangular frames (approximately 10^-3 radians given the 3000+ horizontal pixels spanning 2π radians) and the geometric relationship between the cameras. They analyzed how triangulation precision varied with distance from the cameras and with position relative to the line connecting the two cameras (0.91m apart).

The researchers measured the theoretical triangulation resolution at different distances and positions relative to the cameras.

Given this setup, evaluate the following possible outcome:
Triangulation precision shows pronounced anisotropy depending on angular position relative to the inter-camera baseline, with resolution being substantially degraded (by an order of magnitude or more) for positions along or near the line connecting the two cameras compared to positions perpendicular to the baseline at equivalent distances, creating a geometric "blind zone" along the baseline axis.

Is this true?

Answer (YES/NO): YES